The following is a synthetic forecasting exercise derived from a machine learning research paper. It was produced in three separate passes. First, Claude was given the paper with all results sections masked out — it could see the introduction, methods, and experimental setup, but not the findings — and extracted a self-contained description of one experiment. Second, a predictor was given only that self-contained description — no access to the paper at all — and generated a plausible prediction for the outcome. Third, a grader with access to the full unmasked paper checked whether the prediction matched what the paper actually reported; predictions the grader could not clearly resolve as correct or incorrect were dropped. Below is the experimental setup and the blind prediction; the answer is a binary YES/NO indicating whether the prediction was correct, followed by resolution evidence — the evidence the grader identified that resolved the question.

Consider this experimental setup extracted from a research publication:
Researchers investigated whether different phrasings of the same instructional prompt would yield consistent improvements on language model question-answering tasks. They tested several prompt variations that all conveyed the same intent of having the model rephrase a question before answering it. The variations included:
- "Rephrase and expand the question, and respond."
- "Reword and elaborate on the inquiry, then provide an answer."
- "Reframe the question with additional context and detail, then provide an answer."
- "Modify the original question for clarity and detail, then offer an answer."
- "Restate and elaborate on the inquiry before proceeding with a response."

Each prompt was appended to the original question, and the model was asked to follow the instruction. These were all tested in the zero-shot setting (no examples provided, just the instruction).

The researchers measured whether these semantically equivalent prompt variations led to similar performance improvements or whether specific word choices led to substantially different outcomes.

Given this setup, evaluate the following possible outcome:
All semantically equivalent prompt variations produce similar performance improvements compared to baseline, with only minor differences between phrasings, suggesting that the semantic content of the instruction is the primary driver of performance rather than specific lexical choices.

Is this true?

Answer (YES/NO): YES